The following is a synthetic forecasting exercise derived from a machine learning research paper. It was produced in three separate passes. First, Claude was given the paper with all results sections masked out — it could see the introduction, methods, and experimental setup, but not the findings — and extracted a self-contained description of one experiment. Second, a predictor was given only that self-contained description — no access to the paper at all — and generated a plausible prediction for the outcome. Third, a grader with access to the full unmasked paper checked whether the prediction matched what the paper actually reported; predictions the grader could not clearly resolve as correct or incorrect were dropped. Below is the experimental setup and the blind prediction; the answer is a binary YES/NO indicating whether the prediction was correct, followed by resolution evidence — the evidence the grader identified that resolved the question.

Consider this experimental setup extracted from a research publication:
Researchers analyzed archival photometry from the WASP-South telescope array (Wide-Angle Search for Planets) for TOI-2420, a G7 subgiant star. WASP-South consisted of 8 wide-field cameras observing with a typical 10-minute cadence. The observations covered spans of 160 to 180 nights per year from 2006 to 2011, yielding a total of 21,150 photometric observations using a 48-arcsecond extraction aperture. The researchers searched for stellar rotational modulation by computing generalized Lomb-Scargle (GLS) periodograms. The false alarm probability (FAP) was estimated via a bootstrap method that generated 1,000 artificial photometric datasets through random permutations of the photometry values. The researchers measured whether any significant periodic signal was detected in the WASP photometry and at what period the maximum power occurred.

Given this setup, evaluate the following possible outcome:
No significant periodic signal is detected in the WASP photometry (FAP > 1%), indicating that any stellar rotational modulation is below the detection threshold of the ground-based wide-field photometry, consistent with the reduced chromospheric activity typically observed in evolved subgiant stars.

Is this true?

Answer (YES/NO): NO